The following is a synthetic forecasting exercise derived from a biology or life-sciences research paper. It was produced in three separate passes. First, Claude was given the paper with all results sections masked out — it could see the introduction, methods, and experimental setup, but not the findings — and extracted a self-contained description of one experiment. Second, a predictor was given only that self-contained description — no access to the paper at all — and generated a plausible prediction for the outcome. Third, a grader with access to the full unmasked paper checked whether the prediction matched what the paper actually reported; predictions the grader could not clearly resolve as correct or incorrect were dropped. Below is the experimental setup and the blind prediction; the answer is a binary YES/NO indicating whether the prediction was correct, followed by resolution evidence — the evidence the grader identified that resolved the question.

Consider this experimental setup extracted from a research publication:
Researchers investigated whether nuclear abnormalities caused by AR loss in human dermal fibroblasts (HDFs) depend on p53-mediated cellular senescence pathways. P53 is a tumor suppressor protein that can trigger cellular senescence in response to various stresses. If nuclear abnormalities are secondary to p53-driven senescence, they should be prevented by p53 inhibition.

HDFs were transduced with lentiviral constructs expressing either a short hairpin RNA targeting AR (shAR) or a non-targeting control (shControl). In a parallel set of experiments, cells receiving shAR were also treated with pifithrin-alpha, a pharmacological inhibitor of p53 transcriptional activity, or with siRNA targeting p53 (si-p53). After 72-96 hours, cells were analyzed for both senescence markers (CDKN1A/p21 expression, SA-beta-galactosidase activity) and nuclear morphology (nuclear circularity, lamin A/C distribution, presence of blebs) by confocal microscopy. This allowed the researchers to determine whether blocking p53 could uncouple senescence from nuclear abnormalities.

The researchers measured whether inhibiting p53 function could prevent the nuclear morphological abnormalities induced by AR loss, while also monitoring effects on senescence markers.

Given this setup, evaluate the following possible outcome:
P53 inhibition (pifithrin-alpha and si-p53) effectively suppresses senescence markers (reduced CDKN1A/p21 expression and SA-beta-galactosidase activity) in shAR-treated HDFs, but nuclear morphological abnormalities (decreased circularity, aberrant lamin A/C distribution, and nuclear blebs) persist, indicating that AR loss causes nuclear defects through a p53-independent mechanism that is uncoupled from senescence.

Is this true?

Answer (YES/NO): NO